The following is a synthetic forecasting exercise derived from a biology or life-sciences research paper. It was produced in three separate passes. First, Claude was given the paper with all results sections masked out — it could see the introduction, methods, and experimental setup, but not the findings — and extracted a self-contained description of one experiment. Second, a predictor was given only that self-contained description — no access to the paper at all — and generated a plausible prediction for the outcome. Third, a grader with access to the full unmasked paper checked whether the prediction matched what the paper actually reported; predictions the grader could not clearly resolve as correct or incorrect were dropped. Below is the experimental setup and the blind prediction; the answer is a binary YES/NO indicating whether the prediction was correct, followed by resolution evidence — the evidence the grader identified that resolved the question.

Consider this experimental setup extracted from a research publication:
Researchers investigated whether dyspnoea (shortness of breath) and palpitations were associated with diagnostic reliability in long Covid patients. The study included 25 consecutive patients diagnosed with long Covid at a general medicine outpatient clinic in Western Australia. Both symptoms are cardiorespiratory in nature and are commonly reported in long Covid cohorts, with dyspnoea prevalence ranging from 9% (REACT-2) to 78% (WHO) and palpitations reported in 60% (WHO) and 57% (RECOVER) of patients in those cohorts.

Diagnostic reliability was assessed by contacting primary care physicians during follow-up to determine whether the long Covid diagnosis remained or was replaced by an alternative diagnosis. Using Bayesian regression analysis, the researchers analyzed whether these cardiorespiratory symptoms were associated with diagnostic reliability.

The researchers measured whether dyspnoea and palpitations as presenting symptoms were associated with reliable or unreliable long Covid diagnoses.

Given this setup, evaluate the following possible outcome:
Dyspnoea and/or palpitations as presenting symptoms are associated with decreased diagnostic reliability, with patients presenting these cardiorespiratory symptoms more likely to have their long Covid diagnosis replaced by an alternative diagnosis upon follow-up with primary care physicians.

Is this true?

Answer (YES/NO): NO